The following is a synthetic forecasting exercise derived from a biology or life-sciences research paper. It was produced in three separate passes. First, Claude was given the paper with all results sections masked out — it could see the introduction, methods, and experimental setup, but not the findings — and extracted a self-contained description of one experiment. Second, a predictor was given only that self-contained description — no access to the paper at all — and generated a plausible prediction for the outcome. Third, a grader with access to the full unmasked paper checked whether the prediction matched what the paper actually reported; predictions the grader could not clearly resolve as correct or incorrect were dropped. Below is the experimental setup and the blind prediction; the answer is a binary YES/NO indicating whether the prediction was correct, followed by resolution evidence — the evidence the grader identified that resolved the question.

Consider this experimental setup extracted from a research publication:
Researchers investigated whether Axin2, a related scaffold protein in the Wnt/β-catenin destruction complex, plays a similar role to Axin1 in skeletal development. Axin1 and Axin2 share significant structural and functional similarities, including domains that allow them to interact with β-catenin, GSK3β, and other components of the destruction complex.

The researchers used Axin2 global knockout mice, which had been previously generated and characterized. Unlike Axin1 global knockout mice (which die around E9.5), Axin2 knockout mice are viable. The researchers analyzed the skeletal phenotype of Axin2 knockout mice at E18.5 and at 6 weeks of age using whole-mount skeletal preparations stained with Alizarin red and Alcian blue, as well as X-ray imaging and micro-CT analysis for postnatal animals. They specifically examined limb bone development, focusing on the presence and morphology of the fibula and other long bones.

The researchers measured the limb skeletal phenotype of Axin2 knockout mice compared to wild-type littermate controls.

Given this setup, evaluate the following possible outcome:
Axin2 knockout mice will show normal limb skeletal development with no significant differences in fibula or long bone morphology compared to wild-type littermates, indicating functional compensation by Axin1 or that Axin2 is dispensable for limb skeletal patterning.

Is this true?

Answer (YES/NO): YES